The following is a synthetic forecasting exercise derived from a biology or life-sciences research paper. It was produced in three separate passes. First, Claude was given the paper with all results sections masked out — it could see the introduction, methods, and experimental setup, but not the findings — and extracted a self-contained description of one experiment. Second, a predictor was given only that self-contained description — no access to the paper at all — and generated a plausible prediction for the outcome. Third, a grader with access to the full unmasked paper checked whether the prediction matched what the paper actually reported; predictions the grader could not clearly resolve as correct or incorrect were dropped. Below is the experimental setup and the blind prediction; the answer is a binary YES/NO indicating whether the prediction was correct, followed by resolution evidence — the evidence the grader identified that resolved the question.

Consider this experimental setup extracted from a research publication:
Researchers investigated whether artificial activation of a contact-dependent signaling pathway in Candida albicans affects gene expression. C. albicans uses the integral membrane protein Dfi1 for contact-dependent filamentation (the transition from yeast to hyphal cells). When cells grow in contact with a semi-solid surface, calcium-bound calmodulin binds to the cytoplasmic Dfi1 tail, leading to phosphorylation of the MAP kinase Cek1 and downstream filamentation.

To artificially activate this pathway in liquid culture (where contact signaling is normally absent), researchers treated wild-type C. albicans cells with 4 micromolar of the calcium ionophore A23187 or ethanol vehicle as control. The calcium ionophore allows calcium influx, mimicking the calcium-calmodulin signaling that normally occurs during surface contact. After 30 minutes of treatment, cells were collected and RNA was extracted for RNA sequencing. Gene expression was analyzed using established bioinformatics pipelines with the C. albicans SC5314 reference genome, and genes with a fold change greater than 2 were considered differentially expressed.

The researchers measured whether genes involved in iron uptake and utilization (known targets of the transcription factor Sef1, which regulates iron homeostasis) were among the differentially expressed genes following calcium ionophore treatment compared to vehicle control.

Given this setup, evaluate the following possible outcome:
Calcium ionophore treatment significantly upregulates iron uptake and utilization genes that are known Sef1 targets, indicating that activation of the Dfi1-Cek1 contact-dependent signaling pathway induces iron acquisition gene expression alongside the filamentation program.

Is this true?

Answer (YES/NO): NO